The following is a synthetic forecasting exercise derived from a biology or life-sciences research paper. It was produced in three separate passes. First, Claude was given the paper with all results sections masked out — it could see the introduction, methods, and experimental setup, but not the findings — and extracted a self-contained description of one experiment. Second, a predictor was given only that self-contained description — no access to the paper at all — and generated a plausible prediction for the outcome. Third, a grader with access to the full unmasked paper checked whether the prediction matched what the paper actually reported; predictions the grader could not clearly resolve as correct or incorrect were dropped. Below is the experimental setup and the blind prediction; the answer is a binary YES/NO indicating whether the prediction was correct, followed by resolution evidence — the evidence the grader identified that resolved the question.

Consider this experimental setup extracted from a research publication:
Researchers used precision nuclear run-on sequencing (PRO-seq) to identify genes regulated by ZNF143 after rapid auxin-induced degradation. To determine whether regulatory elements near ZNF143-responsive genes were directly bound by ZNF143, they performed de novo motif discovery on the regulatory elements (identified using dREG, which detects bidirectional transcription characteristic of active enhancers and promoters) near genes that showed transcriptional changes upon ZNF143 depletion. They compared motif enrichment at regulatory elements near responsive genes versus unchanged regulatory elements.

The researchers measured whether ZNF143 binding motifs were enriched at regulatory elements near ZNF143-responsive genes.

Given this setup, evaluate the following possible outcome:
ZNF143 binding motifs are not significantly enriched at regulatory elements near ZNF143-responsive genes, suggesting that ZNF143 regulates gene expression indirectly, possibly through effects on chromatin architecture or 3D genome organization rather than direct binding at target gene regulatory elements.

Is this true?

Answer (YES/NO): NO